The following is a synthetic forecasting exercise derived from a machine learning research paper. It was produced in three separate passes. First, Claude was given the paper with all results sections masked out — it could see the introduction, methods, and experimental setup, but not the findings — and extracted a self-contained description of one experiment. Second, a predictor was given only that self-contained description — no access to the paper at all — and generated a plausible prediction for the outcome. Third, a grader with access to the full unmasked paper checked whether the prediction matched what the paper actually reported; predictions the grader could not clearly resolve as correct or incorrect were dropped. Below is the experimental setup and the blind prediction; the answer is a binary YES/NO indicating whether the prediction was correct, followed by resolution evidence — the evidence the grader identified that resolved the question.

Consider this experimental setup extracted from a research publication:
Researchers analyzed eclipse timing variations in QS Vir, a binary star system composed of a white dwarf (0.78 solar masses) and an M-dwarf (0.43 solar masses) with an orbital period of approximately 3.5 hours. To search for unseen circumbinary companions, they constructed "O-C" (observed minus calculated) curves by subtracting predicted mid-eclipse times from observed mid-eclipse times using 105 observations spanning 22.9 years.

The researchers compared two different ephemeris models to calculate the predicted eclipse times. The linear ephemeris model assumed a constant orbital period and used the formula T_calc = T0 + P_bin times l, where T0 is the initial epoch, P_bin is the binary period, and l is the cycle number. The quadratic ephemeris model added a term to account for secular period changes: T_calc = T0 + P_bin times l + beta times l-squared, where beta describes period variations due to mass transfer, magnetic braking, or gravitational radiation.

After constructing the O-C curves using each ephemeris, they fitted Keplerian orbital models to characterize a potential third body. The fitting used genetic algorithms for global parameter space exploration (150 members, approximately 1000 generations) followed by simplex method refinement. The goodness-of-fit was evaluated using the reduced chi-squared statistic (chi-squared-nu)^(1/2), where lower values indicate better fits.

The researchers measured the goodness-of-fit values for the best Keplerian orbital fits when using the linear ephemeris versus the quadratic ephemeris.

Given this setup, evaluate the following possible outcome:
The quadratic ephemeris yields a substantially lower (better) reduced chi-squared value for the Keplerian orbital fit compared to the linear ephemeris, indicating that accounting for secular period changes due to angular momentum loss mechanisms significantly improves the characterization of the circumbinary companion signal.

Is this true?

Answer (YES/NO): NO